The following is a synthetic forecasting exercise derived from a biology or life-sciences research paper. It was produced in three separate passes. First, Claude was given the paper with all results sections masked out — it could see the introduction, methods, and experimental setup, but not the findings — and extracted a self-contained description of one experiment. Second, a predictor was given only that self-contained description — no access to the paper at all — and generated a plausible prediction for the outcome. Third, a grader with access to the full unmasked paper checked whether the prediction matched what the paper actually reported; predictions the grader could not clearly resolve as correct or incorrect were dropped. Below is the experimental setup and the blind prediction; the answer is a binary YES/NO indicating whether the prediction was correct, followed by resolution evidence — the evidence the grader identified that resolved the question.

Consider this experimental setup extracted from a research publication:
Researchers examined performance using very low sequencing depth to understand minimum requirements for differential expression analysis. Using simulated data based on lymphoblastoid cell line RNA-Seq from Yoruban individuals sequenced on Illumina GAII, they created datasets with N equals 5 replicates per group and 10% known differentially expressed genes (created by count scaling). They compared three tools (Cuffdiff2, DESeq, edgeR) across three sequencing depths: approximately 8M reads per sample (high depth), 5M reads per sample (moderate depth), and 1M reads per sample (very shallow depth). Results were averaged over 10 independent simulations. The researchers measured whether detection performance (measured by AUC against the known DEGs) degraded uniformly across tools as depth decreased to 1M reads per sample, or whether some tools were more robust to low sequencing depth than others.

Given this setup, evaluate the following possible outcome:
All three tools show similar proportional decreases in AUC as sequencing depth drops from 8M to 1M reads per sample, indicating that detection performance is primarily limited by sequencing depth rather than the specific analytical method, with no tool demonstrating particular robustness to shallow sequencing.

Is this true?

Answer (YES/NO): NO